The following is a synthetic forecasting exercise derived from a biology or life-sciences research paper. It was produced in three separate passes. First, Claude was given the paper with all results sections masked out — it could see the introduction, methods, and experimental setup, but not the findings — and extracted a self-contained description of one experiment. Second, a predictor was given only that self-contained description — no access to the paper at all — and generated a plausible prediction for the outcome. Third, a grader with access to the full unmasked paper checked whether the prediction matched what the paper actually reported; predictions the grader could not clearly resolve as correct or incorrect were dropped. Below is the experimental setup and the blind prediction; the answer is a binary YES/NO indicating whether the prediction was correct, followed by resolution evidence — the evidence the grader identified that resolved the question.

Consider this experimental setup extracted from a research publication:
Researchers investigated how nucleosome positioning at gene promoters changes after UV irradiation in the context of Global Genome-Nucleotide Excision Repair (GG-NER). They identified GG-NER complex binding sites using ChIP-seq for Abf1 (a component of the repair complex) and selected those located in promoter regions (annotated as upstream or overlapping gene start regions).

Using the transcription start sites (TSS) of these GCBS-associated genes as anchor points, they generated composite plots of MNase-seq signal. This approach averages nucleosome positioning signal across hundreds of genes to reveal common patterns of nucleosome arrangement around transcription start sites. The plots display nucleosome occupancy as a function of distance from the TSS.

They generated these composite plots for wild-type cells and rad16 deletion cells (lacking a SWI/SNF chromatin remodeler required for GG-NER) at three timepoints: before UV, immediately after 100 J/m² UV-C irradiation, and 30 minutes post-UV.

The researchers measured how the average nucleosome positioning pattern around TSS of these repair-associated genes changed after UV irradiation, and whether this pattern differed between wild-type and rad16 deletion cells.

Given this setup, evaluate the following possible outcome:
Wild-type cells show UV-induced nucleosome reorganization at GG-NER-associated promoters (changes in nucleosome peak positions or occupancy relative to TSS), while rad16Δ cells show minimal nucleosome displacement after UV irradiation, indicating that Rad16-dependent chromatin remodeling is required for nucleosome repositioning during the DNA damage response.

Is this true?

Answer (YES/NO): YES